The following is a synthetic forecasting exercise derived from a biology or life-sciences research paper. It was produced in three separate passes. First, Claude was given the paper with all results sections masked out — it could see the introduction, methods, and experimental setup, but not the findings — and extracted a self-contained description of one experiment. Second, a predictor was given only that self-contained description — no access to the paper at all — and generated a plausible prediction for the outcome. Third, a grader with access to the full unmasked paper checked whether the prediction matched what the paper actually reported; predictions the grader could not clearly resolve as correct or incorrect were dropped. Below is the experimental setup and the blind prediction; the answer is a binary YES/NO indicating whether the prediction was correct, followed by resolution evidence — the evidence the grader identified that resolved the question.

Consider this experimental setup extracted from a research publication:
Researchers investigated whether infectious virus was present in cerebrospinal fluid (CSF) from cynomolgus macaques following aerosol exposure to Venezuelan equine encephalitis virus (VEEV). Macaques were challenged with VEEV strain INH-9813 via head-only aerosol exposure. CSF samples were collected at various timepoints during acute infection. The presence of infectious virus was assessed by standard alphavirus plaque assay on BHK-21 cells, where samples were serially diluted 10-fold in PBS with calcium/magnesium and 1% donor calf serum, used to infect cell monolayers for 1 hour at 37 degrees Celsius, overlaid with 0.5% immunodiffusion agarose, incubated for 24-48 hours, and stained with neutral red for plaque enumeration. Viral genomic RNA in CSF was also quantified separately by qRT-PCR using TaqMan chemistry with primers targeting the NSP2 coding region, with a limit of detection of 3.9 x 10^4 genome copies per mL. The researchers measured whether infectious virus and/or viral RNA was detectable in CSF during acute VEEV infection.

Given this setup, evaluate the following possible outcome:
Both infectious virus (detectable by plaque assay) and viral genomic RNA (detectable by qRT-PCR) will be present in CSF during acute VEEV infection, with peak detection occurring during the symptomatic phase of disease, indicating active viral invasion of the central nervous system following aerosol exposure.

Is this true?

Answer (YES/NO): NO